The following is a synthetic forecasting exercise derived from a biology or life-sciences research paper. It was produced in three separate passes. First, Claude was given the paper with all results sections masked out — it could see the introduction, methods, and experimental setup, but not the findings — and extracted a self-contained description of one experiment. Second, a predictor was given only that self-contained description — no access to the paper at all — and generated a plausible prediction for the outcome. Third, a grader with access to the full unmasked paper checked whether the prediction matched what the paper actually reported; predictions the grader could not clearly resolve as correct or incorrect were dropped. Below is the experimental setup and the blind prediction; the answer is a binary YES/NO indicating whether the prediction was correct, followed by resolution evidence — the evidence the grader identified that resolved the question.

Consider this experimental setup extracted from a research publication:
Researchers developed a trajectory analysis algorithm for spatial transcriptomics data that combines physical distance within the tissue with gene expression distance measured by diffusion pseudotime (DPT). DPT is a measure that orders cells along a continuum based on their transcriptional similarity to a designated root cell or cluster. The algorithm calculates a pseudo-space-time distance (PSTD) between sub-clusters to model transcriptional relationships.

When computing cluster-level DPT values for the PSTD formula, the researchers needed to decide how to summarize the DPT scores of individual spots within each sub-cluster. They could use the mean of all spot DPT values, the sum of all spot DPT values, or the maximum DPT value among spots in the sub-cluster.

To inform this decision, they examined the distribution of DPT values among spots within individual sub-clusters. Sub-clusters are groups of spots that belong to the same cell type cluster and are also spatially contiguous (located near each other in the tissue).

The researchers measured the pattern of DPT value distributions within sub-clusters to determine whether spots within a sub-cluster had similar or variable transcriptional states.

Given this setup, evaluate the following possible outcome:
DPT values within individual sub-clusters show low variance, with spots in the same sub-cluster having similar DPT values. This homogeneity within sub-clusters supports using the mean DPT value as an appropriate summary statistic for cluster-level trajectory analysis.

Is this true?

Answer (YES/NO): NO